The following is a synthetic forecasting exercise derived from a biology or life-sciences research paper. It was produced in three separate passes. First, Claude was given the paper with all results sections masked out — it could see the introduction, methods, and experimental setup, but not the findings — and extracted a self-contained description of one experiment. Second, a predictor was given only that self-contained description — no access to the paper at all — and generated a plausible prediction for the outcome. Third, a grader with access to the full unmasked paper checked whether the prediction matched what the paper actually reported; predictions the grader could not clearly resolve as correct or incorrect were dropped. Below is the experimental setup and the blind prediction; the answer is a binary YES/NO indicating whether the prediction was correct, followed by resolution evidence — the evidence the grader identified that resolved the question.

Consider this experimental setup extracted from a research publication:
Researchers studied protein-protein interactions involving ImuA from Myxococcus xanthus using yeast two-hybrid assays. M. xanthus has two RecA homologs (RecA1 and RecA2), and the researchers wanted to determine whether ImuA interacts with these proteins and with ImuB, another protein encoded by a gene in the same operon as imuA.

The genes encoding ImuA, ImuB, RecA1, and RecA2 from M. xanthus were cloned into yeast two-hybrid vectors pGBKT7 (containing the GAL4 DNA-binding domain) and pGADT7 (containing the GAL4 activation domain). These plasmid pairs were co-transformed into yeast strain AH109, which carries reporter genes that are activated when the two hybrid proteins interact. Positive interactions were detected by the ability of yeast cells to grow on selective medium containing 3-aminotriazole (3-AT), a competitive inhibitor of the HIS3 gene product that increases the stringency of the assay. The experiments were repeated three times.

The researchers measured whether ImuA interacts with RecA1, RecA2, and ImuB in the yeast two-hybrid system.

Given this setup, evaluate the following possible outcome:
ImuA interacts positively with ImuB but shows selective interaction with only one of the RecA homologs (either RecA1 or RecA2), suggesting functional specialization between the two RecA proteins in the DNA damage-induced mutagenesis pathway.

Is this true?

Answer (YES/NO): YES